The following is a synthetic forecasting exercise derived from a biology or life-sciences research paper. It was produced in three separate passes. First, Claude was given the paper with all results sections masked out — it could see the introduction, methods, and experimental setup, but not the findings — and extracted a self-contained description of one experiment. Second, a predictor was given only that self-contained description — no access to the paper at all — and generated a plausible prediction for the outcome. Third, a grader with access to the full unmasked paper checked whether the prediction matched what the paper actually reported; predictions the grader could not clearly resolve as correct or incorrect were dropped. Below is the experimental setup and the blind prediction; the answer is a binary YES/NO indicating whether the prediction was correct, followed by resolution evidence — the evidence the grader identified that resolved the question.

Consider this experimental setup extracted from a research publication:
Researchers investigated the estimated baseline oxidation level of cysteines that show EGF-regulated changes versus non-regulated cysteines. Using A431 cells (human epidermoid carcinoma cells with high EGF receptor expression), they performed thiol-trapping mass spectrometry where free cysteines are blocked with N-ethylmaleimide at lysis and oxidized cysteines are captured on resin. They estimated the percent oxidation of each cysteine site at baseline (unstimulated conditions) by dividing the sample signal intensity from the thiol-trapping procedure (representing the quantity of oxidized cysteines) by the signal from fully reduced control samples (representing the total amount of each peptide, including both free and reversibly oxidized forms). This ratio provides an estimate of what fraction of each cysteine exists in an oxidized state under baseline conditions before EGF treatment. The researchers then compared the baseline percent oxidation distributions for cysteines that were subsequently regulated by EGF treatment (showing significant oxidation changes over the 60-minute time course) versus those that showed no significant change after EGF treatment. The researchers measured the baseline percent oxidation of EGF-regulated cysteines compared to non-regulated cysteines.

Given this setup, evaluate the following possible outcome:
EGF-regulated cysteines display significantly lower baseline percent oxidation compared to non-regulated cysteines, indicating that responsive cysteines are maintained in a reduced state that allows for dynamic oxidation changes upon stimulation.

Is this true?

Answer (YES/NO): YES